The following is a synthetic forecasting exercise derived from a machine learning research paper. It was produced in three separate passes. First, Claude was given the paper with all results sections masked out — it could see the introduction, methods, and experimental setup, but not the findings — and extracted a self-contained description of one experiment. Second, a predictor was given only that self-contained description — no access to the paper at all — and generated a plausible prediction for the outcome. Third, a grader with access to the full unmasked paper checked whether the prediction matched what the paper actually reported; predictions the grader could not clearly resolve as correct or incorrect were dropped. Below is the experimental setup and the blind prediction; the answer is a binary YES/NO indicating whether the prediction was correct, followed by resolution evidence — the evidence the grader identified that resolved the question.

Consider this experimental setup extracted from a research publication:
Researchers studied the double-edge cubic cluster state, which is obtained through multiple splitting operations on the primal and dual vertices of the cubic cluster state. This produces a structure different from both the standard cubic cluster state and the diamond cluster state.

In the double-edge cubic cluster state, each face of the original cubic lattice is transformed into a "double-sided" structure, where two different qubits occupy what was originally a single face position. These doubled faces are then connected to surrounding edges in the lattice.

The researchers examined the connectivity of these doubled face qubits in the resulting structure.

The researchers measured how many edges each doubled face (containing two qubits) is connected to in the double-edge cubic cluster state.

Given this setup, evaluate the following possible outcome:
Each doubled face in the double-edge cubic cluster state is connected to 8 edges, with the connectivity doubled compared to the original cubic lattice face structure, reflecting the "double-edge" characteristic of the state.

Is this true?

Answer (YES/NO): YES